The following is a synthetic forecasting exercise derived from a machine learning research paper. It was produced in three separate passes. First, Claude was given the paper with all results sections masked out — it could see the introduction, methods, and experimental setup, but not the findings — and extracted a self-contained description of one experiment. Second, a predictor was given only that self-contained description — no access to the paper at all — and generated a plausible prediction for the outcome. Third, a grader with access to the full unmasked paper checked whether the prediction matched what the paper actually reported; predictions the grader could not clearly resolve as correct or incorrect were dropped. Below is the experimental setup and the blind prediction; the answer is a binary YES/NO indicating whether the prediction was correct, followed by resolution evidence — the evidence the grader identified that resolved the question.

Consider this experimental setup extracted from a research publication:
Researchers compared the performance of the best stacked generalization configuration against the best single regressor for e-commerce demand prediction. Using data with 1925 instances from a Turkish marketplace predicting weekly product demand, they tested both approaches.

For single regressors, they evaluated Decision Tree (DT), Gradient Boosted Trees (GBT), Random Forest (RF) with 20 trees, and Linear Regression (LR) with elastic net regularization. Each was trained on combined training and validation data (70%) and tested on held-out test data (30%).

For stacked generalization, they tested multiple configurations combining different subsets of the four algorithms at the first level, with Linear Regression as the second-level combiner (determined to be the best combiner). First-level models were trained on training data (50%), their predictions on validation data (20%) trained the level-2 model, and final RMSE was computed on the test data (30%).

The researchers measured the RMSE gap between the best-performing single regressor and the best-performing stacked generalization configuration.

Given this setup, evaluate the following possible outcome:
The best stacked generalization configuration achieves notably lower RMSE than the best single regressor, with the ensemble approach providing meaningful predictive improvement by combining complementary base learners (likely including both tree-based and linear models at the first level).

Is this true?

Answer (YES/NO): NO